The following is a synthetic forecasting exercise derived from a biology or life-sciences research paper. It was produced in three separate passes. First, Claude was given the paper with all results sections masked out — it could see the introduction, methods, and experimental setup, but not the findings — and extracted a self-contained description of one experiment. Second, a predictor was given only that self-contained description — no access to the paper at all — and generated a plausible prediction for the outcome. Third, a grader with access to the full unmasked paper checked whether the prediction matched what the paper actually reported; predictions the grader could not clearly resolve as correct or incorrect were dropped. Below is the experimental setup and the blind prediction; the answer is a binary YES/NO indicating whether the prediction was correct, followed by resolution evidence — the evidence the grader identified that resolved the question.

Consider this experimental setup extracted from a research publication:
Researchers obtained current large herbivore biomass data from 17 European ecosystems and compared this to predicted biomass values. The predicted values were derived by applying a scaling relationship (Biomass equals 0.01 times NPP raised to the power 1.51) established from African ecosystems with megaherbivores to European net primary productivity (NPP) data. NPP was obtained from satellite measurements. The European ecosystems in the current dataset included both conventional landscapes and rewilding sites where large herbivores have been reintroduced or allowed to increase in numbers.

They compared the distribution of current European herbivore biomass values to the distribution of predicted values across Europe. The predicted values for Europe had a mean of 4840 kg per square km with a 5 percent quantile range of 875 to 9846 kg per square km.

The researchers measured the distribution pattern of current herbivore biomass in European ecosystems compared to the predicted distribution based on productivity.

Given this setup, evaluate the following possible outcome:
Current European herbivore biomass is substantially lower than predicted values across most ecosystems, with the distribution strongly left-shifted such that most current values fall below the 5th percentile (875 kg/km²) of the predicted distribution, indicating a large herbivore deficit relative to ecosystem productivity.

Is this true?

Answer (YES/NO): NO